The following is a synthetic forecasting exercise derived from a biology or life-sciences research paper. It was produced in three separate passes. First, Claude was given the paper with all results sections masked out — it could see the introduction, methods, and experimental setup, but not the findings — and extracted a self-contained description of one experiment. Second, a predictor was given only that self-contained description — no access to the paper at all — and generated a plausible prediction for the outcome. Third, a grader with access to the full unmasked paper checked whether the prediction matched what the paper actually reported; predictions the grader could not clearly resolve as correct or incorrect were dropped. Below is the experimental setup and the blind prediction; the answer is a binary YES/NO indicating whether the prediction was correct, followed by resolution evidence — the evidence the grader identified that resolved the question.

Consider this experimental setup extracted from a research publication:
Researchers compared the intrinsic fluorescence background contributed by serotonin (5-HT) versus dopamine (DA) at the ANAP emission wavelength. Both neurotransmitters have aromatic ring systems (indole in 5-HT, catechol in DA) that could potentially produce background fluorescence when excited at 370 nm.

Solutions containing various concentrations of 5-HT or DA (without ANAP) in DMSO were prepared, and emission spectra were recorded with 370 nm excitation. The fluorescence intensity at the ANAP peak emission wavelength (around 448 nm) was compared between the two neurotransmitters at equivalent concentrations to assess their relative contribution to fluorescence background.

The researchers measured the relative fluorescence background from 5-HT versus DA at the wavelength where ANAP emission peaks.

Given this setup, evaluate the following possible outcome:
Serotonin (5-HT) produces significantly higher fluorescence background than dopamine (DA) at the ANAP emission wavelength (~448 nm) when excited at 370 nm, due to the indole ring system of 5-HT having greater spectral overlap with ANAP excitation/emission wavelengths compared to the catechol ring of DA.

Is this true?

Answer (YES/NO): YES